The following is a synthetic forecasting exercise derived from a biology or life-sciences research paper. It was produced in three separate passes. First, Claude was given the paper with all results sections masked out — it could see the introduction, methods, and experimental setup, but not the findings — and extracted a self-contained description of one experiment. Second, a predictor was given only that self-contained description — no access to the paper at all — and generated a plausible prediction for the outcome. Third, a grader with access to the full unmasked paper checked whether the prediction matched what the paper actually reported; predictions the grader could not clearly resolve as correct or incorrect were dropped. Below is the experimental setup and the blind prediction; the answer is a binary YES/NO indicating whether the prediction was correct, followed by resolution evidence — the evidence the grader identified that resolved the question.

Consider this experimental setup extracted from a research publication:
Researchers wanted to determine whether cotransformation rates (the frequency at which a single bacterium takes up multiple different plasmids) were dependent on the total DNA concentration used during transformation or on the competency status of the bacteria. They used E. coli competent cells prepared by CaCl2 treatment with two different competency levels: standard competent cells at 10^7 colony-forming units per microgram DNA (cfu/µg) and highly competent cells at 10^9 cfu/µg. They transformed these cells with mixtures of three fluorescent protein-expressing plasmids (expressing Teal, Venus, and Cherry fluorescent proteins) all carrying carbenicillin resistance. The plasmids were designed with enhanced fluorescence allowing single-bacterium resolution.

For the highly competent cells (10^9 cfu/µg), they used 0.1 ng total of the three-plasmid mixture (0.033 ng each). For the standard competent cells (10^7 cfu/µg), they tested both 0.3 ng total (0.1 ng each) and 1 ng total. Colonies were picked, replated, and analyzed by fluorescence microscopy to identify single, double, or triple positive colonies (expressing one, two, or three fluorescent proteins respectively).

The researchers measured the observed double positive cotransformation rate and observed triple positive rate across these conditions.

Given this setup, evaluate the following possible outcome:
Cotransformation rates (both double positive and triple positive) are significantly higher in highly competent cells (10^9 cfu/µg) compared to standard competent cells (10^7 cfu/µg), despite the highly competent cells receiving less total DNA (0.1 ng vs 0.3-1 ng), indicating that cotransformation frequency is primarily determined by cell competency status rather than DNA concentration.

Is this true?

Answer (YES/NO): NO